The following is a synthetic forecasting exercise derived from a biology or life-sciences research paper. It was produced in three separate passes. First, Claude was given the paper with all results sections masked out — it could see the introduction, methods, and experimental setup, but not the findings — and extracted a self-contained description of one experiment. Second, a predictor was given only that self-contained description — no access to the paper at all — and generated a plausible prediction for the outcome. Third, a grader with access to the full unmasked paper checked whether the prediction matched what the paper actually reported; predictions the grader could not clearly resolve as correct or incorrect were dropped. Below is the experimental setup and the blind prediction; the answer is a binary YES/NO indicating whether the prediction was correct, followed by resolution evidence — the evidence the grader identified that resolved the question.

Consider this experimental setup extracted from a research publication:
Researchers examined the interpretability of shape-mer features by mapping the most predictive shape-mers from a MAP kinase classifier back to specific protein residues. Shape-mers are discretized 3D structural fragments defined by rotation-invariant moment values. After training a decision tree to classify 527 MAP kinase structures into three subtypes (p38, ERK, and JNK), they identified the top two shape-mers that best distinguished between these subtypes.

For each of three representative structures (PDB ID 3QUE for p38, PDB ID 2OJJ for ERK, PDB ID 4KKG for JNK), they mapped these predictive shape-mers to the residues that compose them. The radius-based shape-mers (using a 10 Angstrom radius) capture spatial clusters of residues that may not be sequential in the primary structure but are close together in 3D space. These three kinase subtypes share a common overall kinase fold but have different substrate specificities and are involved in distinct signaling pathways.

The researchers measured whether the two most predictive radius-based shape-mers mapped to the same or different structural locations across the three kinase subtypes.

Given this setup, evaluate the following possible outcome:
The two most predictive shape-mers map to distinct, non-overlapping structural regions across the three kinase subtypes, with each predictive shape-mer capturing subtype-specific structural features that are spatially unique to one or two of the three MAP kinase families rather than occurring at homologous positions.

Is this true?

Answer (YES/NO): NO